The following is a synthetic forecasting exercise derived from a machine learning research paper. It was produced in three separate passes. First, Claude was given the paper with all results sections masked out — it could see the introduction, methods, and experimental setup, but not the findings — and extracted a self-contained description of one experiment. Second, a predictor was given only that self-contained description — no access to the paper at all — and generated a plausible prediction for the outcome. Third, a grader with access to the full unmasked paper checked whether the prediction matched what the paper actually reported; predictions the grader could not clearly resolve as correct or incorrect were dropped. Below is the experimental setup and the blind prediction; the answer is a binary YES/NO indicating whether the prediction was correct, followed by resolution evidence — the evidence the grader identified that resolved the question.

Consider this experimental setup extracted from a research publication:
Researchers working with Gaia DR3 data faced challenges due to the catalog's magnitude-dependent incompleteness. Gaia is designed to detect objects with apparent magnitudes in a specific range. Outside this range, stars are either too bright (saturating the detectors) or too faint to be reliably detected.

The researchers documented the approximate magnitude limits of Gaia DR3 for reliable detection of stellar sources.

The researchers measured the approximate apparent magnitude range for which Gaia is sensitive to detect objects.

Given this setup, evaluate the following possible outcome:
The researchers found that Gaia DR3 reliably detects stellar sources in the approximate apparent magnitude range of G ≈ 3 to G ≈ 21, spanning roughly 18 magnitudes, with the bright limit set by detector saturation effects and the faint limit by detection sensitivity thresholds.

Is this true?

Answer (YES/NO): YES